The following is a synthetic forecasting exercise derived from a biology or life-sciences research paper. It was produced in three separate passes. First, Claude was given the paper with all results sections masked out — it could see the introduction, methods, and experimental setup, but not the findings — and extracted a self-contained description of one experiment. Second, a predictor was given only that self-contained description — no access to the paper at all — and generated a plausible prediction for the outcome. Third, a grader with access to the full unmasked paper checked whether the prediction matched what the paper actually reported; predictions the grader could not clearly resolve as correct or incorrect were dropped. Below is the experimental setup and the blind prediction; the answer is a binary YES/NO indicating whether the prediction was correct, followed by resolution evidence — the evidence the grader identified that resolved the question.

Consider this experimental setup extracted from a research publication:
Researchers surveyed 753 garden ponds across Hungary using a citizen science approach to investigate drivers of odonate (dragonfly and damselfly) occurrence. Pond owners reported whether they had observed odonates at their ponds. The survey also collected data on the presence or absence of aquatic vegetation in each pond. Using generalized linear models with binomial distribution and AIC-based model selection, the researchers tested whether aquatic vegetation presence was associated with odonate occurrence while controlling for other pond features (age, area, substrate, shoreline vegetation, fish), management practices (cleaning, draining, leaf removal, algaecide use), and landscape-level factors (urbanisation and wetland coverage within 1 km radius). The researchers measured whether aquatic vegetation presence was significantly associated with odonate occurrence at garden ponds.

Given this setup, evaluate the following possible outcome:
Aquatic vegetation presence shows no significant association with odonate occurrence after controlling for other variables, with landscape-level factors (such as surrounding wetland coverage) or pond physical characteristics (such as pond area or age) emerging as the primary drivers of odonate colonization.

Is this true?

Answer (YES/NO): NO